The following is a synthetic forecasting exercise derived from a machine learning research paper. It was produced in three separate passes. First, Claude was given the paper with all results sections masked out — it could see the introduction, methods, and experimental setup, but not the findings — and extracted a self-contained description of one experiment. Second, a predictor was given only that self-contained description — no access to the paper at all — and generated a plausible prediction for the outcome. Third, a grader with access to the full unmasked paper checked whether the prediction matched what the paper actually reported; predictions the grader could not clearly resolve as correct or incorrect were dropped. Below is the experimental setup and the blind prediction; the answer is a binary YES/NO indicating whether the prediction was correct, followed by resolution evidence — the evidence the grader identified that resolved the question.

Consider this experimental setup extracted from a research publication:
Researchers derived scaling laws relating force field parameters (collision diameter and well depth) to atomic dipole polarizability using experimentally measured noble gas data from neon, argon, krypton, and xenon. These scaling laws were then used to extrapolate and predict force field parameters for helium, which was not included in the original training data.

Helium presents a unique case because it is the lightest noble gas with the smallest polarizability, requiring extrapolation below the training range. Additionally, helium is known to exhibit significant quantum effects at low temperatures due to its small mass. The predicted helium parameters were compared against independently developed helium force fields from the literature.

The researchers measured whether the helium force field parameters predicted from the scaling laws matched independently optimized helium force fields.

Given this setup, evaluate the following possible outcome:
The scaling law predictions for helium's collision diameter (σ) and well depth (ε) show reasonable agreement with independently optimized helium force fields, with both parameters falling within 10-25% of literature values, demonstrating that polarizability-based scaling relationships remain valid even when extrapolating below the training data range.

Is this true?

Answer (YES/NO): NO